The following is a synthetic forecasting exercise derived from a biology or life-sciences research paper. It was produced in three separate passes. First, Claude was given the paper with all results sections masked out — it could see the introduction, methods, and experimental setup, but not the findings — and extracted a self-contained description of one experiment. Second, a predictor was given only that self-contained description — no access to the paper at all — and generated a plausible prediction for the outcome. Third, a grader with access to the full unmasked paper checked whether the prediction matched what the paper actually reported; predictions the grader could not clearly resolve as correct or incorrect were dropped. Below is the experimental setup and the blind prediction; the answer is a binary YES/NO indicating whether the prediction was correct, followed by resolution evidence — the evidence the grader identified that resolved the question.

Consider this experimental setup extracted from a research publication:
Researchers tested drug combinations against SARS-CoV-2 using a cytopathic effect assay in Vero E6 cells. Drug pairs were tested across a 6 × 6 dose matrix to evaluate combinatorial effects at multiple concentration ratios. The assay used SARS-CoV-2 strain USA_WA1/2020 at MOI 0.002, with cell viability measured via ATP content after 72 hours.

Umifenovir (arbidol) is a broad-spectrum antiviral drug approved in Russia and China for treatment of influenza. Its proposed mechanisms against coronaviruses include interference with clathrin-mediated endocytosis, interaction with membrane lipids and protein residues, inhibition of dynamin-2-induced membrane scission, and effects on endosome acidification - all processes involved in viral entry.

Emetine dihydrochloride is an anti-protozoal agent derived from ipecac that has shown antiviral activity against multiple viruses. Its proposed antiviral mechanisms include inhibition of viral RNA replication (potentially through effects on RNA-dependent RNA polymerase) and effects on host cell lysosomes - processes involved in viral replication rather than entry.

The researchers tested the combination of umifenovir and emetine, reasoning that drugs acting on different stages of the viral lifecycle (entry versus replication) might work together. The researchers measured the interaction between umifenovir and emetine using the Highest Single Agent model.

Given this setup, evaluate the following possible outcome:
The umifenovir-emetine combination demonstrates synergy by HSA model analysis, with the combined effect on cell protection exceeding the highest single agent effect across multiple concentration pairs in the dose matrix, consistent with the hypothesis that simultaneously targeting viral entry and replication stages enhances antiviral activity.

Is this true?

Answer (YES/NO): YES